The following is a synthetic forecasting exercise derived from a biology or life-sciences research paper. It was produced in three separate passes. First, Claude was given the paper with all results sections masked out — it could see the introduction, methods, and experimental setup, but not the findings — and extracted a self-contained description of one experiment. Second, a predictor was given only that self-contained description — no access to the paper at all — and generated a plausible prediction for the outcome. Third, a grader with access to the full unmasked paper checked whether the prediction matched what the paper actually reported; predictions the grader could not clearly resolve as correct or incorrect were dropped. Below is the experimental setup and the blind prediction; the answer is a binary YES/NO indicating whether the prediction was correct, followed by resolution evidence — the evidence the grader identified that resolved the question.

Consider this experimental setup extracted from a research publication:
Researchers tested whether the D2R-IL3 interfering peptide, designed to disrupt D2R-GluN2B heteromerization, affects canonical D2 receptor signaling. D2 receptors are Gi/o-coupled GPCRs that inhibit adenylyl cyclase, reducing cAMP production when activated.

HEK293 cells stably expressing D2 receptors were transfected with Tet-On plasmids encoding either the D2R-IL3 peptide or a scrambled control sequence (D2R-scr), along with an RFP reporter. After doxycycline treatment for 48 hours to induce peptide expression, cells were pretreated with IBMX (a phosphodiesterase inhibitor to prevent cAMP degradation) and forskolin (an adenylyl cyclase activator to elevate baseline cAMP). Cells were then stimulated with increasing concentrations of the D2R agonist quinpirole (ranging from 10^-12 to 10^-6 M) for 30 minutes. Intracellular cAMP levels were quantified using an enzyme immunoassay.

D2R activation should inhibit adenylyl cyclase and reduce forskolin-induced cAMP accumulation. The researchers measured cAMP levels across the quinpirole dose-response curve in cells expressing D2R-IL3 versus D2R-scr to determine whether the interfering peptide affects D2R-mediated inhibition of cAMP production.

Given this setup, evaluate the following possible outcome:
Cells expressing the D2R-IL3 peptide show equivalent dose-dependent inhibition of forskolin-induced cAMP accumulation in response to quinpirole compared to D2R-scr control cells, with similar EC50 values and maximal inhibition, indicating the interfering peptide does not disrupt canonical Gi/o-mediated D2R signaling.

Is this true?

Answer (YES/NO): YES